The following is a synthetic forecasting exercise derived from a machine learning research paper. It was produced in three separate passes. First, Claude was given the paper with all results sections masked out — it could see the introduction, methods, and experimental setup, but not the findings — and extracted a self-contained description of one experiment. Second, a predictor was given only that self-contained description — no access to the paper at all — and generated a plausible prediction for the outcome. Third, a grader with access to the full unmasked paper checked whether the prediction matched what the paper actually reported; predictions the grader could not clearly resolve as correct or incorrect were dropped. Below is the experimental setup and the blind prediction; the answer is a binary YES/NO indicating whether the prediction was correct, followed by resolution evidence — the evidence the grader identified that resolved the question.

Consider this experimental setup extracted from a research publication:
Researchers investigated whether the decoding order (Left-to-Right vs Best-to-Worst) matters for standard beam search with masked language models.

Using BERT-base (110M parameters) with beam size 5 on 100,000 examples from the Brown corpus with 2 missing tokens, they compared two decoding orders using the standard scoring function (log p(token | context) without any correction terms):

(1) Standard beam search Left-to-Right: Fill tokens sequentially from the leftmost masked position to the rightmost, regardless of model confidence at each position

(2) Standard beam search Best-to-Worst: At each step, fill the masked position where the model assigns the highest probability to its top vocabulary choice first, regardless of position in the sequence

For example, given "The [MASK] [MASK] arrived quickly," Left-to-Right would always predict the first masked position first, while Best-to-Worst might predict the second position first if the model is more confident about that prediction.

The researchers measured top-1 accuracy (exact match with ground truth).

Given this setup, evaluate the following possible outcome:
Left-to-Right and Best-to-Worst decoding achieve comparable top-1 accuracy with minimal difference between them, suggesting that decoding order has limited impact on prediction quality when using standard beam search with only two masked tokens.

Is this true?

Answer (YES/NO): NO